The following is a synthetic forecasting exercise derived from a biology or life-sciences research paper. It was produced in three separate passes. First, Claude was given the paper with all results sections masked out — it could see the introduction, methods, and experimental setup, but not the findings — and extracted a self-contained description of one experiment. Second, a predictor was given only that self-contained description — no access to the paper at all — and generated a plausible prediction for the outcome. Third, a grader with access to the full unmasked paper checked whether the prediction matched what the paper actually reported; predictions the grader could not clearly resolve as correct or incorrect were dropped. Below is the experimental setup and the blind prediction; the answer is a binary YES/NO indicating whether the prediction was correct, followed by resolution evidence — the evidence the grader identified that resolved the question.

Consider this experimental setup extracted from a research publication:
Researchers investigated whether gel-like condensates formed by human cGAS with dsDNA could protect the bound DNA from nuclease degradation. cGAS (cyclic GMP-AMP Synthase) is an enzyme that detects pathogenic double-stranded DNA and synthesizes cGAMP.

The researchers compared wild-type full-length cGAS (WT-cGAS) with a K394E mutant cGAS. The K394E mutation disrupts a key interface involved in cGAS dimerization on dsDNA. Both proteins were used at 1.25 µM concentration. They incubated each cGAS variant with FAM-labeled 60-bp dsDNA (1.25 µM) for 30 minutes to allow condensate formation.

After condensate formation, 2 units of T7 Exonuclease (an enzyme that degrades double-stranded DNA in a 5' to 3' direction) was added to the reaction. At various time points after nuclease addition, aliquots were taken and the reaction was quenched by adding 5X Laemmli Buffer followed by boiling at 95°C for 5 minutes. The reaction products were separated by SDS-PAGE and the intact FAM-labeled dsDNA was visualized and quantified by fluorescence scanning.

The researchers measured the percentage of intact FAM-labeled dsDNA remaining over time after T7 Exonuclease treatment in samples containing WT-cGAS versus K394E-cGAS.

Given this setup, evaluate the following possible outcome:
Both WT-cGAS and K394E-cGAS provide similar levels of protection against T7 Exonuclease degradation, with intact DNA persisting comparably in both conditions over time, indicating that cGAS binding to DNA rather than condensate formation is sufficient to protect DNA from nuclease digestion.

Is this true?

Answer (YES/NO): NO